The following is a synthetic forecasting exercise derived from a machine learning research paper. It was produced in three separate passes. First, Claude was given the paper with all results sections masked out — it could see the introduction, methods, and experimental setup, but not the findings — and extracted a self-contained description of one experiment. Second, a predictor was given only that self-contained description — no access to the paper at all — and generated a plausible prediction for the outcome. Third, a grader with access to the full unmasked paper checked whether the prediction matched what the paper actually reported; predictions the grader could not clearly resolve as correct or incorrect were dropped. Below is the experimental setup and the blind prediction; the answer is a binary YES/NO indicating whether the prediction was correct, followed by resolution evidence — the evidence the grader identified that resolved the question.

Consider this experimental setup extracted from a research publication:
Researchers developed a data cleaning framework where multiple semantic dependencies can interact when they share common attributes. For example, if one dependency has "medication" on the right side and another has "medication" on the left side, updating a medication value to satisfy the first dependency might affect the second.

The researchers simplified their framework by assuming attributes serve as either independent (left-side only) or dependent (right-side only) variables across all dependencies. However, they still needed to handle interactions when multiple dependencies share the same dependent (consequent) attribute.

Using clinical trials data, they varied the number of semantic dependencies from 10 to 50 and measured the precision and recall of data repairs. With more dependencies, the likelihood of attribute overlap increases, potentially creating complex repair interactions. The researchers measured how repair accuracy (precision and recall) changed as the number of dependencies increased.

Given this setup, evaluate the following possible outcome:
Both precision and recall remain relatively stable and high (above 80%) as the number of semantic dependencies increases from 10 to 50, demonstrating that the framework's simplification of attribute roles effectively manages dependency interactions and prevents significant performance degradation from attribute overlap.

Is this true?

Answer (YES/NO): NO